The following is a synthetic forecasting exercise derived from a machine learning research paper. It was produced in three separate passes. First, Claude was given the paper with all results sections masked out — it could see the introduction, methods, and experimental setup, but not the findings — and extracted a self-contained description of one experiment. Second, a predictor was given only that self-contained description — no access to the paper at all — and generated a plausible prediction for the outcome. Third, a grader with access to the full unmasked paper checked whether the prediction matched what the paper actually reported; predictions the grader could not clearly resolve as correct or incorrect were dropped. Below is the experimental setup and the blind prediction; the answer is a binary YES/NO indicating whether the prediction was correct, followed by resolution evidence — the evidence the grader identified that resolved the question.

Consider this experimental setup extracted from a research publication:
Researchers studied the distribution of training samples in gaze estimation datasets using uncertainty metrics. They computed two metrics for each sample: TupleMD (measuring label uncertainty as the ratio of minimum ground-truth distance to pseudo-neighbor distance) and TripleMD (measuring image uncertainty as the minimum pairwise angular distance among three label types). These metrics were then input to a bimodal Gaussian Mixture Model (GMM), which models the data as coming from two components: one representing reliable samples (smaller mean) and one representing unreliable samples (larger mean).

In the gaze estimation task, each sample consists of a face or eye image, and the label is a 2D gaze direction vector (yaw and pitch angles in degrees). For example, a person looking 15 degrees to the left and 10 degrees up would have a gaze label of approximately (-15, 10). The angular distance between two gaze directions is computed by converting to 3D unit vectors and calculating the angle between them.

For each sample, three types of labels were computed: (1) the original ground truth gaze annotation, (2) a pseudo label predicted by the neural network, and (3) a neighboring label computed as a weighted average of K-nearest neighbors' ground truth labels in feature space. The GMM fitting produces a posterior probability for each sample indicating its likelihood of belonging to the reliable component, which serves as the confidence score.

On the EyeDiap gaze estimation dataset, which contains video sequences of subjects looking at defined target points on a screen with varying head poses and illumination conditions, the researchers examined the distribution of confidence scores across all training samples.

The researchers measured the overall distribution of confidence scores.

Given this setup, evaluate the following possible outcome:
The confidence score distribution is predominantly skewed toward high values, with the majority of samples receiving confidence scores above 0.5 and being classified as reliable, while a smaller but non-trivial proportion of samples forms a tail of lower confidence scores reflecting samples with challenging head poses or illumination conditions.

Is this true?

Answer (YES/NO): NO